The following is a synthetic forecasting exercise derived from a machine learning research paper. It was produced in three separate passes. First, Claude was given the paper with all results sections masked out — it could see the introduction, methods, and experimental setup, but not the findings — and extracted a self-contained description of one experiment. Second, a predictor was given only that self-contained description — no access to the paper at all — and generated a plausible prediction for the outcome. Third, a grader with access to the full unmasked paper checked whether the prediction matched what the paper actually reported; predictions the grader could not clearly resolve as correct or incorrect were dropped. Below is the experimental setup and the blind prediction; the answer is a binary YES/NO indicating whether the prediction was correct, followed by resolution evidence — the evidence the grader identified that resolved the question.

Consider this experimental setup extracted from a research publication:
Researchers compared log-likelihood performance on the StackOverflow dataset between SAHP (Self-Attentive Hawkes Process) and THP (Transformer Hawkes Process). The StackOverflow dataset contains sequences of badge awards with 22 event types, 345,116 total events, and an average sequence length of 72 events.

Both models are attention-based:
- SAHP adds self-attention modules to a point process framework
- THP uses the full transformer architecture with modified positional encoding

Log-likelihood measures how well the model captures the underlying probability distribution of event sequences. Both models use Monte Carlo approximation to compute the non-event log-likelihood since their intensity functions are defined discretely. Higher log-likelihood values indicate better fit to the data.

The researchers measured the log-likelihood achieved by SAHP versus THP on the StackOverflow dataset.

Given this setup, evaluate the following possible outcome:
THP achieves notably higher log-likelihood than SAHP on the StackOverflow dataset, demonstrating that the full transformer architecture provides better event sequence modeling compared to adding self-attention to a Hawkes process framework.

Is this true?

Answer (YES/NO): NO